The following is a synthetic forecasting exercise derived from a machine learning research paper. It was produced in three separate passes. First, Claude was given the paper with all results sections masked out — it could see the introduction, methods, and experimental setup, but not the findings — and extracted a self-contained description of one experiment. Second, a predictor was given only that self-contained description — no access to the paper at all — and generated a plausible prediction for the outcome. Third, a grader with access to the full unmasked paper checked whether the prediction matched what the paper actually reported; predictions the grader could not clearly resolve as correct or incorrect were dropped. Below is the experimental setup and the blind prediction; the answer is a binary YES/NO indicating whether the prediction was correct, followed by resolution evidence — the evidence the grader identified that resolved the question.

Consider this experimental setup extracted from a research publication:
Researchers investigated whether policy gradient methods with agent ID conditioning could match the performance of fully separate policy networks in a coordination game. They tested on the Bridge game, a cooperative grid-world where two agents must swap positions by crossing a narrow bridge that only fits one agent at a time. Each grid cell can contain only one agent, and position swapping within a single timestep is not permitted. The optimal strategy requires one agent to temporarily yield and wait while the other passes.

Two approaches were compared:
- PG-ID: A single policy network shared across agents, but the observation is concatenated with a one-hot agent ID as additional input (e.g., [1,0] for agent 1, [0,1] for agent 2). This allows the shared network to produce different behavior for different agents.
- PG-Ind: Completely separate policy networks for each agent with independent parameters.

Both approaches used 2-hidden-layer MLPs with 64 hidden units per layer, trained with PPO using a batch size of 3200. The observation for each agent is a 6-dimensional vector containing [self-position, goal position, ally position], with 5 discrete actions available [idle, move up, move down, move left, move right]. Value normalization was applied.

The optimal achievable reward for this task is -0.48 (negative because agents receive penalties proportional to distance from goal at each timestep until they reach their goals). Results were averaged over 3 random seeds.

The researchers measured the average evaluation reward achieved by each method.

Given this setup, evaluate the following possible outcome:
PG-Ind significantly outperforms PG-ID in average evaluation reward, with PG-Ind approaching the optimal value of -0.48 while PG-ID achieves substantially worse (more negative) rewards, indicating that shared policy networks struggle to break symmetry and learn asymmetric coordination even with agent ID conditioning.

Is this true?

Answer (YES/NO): NO